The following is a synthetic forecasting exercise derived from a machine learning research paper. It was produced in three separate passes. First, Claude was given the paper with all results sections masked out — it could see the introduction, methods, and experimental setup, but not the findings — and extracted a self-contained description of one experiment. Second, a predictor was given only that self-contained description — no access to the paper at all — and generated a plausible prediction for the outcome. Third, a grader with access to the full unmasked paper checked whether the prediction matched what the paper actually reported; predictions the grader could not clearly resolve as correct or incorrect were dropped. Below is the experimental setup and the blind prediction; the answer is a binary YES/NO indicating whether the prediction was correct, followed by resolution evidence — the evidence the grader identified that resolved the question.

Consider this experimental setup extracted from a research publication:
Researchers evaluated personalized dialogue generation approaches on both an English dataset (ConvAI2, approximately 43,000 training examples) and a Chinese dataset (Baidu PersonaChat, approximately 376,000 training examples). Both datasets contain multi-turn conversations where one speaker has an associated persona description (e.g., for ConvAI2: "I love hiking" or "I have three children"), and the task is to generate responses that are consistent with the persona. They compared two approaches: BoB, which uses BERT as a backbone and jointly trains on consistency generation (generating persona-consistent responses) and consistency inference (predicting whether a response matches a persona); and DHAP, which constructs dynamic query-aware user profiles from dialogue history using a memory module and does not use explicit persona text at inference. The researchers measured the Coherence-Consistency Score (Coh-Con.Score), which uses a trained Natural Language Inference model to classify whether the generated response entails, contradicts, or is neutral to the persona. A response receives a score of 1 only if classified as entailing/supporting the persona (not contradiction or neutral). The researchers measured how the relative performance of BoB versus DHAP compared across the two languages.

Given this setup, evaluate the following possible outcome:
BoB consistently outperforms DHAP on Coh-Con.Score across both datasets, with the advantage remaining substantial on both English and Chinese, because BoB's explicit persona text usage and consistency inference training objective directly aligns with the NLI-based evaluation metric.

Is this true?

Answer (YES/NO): NO